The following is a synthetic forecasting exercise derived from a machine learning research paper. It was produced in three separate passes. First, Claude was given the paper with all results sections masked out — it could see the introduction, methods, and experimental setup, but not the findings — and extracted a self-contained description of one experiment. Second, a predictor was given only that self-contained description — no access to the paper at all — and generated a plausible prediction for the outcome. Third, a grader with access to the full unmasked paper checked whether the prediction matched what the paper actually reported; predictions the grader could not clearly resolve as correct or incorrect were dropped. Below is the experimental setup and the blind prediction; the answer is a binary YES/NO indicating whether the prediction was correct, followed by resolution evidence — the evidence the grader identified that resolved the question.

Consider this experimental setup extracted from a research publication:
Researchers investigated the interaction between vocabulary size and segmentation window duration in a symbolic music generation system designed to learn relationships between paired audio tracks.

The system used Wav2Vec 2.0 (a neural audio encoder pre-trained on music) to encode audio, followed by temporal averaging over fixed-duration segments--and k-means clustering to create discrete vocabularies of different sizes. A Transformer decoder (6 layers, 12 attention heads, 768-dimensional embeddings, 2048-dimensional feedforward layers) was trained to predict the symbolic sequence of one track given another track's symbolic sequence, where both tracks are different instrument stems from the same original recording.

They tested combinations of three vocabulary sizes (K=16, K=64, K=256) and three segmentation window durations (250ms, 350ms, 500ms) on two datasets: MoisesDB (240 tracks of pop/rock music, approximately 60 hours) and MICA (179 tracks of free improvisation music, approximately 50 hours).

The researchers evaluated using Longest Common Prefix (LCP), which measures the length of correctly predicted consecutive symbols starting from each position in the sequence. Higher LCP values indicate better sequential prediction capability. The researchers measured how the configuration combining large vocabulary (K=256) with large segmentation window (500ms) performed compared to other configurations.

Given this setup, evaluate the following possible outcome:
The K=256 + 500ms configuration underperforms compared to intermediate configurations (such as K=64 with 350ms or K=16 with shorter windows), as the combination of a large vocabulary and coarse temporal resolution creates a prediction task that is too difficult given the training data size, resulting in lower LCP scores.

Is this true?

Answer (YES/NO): YES